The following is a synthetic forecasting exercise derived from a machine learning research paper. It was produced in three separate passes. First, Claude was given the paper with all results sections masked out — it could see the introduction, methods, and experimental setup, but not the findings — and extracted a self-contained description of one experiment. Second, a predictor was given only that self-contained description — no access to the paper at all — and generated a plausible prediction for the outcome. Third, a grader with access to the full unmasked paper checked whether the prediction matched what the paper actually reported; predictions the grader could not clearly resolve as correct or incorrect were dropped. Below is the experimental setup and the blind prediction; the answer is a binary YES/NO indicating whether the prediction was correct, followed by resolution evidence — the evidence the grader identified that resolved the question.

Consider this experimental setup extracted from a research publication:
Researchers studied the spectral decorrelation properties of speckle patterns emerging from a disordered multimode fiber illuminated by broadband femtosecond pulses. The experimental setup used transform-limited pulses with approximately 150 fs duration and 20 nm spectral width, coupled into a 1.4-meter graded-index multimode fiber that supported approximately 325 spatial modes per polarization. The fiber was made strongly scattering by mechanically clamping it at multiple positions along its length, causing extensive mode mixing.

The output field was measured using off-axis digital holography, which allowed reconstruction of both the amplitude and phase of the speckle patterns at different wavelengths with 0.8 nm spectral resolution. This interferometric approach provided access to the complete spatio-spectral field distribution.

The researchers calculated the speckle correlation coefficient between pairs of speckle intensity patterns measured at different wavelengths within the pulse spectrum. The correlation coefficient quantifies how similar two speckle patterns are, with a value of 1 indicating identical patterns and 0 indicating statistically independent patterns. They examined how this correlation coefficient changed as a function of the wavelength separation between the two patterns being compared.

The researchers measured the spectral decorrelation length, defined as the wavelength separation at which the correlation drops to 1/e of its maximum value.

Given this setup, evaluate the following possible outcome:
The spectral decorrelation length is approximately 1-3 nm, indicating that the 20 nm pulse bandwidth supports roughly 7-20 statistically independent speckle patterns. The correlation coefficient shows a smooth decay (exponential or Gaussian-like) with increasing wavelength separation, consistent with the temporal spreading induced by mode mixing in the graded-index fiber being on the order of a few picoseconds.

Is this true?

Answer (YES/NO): NO